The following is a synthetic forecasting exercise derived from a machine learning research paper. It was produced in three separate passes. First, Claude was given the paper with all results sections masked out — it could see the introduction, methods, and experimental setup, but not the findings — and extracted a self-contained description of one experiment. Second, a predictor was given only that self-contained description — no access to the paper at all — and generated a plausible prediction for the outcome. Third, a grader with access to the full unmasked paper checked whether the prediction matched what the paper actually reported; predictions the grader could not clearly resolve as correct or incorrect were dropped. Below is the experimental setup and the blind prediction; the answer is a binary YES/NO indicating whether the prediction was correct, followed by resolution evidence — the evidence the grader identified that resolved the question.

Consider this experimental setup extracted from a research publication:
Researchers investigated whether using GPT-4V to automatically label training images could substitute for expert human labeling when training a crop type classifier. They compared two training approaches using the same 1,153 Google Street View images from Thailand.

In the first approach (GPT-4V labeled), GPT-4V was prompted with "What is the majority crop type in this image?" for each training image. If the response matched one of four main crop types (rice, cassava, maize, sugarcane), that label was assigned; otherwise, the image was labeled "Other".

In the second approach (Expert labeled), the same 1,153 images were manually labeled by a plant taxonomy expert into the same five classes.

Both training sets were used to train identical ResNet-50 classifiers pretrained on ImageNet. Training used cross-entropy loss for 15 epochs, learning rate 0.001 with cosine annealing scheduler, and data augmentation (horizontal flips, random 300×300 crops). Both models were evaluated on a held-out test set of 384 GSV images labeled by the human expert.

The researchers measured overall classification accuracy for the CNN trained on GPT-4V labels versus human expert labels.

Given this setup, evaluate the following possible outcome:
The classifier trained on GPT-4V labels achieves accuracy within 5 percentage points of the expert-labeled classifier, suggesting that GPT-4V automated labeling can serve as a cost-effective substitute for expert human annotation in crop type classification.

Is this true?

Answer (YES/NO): YES